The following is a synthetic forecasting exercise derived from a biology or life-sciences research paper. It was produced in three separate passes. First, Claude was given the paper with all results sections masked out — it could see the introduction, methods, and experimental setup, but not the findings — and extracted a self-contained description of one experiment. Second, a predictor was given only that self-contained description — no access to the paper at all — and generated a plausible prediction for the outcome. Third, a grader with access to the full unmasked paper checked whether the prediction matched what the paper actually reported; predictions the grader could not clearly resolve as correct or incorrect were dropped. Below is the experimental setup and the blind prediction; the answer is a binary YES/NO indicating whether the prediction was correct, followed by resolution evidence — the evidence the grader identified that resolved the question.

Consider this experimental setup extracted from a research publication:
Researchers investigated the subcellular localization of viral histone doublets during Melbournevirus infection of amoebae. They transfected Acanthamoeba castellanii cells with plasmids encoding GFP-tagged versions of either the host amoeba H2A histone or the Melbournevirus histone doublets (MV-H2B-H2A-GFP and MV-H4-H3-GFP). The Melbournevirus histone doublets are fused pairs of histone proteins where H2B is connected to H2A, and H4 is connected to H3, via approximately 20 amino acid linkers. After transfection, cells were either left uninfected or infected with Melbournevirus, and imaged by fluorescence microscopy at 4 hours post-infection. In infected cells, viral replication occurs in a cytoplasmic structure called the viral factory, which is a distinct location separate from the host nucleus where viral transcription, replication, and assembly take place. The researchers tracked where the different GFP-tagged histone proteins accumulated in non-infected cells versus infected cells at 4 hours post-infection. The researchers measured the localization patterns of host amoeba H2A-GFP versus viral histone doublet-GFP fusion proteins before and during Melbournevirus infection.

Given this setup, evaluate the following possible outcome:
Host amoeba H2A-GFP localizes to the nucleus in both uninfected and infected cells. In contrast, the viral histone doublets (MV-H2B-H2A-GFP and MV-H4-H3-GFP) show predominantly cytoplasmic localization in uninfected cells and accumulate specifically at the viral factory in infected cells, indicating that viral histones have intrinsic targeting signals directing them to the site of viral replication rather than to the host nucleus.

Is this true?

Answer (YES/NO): NO